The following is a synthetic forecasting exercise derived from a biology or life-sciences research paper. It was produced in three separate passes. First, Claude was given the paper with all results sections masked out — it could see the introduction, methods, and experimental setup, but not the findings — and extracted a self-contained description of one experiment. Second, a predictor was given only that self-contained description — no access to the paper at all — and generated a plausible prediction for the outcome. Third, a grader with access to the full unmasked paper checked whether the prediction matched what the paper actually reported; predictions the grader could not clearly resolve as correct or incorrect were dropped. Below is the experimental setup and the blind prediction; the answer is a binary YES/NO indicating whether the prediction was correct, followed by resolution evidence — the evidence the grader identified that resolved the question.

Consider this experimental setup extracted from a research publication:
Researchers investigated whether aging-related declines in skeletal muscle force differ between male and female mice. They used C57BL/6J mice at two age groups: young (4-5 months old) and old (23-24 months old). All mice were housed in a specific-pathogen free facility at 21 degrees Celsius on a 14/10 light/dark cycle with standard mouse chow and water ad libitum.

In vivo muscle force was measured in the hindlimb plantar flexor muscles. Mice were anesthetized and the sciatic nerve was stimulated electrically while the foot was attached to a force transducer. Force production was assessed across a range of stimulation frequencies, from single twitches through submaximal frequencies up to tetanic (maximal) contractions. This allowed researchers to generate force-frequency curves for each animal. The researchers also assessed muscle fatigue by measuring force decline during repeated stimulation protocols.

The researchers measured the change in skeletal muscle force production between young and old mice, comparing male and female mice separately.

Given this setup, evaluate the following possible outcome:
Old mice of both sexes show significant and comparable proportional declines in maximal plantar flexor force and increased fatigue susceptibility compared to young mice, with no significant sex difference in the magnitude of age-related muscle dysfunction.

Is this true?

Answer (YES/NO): NO